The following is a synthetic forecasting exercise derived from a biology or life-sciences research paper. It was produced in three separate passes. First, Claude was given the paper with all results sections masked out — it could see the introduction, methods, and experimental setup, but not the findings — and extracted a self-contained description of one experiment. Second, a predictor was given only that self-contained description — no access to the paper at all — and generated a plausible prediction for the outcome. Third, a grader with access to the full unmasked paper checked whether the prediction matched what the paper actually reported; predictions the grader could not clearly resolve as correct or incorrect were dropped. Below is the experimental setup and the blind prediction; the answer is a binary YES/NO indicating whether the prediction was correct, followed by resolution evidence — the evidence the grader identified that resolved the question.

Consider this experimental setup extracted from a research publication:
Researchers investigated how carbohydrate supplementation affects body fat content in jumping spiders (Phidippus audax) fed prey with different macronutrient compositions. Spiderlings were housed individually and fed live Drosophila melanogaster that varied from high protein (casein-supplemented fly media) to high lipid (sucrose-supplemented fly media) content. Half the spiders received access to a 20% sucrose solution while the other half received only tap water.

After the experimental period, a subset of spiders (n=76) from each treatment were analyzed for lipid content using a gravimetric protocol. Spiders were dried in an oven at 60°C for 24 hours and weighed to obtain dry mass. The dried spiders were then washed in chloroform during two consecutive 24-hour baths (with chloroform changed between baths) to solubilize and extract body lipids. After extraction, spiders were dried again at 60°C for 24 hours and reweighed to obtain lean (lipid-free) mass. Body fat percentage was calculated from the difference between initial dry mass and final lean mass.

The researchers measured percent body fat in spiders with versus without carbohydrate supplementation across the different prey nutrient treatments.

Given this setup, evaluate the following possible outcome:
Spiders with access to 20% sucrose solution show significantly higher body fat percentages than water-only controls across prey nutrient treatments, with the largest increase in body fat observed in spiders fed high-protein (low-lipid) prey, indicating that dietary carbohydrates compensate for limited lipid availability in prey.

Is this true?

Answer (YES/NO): NO